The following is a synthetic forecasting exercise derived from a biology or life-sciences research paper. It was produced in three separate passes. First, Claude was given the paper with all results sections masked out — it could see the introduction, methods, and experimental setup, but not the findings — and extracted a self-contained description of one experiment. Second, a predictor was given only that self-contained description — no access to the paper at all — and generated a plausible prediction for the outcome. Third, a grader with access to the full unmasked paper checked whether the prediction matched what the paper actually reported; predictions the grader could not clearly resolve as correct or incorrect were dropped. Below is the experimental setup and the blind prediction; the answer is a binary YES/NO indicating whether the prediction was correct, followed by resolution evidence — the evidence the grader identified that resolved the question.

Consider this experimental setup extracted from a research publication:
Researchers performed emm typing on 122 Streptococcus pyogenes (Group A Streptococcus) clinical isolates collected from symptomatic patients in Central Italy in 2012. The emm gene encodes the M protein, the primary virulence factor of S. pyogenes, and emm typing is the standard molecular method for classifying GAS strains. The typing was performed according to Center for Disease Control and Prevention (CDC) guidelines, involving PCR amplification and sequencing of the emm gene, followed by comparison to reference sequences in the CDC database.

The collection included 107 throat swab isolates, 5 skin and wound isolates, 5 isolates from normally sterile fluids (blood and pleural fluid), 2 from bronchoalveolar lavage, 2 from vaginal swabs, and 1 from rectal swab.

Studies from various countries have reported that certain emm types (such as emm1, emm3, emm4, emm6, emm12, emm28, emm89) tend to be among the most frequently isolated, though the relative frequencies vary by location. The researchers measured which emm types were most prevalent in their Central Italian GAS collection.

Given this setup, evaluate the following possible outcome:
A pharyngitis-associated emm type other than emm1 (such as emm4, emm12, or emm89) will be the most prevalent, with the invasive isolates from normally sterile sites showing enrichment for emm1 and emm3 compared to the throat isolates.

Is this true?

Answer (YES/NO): NO